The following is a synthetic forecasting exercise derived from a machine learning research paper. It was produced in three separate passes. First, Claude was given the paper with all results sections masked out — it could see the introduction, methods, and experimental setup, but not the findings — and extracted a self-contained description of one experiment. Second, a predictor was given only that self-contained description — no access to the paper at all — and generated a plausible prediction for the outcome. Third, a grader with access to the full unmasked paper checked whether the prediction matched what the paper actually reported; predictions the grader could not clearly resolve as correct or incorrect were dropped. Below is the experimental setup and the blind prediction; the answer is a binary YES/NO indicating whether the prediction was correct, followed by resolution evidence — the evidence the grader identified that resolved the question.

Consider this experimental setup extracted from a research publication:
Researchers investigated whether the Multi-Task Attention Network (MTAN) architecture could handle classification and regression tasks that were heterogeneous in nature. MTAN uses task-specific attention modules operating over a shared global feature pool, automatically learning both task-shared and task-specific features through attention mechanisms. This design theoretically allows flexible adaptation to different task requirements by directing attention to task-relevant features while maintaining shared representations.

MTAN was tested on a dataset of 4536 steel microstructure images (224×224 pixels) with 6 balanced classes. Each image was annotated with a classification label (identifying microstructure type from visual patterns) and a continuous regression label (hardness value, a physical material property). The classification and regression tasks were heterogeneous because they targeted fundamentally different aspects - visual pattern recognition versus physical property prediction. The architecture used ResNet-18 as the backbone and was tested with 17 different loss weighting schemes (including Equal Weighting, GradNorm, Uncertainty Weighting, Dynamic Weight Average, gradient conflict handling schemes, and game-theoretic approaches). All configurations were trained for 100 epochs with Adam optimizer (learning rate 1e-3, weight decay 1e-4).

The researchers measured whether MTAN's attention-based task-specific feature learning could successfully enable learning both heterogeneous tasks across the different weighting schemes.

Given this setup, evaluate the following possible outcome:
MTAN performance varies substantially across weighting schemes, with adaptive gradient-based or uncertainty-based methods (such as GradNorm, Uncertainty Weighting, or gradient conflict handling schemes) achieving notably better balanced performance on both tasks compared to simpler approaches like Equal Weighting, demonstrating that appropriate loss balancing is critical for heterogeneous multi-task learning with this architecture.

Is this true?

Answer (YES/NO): NO